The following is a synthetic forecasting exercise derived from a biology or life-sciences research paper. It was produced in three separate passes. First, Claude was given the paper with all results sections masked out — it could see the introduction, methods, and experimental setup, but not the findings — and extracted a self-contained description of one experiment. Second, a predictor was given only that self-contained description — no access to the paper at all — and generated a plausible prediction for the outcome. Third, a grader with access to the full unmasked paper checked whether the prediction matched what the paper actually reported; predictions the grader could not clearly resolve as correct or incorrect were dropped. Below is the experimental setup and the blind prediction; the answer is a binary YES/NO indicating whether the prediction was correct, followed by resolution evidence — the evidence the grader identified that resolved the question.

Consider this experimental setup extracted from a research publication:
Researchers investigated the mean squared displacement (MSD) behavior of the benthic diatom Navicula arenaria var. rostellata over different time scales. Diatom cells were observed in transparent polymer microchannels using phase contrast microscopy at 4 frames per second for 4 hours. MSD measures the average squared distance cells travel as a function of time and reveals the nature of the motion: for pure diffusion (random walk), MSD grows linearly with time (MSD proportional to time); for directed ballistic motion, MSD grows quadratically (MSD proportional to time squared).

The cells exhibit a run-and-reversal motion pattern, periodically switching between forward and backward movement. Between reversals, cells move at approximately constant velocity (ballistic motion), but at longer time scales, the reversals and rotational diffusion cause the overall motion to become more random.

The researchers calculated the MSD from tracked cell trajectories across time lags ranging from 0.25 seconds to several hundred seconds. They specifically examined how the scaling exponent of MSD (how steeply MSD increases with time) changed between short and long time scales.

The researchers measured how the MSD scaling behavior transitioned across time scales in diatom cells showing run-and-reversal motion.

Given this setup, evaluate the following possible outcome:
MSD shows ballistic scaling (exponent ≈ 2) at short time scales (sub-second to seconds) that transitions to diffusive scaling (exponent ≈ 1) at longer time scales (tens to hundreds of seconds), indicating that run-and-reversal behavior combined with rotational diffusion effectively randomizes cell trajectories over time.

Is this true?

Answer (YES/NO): NO